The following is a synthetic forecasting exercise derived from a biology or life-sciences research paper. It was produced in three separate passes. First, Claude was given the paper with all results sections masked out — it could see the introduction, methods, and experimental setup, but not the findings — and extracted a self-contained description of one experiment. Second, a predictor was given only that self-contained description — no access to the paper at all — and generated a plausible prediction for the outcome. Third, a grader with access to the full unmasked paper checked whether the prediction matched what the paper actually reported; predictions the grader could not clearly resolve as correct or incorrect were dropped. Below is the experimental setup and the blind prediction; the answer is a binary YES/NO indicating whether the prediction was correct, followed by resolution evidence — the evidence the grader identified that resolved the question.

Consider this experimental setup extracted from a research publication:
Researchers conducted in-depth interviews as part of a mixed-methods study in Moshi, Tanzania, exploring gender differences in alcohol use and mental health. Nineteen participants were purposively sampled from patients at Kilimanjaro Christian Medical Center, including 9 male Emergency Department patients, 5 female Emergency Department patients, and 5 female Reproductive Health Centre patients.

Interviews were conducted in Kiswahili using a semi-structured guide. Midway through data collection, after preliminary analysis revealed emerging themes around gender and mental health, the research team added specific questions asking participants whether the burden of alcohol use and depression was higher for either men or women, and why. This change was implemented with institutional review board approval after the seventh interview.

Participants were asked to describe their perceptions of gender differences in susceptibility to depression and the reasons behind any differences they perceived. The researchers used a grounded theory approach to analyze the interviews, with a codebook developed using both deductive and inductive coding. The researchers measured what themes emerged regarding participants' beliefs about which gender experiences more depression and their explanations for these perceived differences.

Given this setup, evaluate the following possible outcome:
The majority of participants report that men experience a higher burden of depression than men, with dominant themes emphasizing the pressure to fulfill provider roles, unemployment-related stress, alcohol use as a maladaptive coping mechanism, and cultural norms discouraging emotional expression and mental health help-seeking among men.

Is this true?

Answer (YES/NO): YES